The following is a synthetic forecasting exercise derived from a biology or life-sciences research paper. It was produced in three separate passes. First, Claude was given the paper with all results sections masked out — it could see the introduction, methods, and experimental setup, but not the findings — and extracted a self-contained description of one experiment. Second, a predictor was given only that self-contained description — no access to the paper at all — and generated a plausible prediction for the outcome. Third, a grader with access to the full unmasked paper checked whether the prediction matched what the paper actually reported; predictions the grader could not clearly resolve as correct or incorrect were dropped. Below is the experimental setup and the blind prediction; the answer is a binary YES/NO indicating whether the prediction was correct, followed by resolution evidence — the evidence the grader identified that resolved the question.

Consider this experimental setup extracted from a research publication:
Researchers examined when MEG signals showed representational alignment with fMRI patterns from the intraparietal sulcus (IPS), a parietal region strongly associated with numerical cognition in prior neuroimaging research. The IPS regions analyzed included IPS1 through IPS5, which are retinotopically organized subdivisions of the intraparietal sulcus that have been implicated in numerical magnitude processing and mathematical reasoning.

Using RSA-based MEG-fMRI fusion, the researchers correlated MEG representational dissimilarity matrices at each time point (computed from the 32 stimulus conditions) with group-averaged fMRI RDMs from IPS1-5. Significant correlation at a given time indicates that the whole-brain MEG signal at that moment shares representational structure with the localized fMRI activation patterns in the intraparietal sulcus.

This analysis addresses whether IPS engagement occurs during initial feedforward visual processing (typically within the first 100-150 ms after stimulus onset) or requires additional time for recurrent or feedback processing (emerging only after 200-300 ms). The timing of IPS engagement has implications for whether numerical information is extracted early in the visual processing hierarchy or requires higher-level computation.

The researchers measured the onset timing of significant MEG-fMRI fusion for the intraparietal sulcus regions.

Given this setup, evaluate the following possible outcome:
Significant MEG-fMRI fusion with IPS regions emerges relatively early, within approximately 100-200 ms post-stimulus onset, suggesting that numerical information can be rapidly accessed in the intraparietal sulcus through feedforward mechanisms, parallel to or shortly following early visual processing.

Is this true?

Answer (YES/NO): NO